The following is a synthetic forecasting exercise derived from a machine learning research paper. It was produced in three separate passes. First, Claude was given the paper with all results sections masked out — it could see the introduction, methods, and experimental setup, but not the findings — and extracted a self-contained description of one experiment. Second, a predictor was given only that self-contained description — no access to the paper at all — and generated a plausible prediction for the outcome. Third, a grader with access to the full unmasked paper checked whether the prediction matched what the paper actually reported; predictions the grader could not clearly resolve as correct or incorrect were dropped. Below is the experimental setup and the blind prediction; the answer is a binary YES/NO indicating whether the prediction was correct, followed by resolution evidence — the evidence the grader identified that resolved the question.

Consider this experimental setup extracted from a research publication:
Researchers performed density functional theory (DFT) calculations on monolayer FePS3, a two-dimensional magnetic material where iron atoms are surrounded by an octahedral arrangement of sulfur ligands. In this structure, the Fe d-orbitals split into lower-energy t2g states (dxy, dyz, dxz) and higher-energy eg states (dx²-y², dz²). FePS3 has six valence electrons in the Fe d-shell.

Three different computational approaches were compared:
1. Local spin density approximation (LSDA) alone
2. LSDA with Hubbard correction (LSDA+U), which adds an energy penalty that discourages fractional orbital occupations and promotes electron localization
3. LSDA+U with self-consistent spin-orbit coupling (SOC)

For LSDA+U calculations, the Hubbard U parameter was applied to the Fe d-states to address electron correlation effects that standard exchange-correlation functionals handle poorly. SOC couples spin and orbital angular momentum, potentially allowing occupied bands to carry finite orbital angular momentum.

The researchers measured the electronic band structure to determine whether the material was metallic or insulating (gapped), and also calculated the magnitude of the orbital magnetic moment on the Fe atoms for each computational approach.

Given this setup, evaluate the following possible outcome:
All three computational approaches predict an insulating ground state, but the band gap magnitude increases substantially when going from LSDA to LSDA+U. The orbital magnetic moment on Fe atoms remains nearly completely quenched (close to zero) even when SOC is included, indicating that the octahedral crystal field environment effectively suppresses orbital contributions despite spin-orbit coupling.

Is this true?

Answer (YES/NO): NO